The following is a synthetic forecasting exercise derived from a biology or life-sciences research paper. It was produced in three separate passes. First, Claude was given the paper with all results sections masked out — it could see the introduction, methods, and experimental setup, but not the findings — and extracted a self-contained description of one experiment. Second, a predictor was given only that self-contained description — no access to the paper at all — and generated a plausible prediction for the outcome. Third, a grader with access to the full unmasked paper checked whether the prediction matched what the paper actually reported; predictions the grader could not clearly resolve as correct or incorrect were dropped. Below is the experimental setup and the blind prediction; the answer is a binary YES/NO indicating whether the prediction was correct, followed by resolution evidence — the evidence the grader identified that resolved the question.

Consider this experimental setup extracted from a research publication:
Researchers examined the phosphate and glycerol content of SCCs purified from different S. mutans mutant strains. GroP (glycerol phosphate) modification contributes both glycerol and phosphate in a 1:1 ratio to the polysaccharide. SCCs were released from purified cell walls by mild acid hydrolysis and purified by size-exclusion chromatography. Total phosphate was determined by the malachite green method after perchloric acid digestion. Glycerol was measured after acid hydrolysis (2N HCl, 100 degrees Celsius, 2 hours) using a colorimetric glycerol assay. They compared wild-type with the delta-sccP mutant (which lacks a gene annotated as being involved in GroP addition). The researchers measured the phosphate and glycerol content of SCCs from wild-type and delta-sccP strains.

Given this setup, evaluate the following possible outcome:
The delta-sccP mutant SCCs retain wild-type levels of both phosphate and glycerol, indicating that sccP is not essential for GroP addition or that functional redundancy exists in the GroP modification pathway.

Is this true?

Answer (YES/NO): YES